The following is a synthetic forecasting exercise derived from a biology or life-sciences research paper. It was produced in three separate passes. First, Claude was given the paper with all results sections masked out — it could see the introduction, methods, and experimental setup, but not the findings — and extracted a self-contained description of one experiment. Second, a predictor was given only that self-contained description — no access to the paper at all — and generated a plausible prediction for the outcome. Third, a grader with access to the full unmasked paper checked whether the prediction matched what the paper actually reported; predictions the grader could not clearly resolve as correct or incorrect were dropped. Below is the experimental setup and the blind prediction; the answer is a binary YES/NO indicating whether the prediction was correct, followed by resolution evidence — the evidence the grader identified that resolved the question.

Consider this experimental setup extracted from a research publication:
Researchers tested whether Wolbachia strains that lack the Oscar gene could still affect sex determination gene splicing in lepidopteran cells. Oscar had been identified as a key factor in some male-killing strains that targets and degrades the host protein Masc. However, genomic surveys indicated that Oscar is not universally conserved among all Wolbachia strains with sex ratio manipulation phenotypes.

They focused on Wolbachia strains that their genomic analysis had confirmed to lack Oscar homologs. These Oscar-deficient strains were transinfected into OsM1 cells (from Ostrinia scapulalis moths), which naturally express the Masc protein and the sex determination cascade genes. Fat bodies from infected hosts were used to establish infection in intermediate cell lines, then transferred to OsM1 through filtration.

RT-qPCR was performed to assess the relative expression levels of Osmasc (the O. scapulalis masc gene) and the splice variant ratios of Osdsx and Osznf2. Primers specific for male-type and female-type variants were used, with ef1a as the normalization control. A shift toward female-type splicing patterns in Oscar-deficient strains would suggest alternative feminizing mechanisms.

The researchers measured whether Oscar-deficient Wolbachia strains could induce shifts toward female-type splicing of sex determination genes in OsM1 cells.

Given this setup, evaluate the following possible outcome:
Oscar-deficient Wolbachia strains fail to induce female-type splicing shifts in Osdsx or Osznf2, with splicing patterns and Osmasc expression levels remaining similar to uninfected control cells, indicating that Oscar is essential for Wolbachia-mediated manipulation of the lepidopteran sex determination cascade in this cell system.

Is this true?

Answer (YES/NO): NO